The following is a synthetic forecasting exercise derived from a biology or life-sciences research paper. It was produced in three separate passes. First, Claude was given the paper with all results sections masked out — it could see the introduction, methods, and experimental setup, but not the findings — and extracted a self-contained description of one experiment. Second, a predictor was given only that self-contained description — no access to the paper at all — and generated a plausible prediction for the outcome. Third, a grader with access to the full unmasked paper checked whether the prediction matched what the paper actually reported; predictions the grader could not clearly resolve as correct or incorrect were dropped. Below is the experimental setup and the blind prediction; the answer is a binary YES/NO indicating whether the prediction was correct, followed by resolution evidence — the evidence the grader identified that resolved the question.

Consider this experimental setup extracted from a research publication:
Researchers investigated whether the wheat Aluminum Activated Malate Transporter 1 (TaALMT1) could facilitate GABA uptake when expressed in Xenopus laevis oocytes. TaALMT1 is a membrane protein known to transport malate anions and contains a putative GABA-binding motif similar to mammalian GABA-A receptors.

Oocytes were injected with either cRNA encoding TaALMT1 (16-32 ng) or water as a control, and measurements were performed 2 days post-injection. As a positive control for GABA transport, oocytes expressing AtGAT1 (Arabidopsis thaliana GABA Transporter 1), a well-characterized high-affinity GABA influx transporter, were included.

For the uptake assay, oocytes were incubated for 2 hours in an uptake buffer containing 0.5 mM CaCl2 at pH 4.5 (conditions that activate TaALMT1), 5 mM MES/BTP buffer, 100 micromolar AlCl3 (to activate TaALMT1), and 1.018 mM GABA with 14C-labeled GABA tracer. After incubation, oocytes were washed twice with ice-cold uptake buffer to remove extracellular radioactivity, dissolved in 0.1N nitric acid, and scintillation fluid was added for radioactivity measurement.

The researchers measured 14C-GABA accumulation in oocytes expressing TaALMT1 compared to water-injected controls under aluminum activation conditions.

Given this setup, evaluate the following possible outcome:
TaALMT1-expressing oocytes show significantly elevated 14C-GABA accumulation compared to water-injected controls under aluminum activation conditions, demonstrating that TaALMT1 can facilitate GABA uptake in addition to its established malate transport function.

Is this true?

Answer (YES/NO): NO